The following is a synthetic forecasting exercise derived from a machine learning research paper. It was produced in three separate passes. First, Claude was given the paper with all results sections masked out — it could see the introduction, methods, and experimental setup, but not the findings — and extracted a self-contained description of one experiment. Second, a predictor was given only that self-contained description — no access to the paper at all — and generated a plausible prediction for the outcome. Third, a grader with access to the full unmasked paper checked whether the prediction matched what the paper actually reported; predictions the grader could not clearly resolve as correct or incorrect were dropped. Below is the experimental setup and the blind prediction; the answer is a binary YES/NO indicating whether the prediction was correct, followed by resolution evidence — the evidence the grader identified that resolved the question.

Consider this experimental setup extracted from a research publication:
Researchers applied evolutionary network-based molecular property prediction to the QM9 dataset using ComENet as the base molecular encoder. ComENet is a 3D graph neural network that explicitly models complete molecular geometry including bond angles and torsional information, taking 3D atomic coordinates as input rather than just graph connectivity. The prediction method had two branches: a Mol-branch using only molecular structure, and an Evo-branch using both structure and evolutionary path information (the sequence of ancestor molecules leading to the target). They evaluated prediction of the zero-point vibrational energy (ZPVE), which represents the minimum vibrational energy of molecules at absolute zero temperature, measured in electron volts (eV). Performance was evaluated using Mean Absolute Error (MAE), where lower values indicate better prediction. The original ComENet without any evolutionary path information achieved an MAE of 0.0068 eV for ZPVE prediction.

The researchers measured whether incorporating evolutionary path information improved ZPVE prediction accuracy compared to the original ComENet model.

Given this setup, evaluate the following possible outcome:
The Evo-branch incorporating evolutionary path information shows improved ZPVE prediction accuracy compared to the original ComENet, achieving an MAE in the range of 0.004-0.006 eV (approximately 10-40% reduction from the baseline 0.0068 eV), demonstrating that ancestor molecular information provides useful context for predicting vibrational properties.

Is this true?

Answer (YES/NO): NO